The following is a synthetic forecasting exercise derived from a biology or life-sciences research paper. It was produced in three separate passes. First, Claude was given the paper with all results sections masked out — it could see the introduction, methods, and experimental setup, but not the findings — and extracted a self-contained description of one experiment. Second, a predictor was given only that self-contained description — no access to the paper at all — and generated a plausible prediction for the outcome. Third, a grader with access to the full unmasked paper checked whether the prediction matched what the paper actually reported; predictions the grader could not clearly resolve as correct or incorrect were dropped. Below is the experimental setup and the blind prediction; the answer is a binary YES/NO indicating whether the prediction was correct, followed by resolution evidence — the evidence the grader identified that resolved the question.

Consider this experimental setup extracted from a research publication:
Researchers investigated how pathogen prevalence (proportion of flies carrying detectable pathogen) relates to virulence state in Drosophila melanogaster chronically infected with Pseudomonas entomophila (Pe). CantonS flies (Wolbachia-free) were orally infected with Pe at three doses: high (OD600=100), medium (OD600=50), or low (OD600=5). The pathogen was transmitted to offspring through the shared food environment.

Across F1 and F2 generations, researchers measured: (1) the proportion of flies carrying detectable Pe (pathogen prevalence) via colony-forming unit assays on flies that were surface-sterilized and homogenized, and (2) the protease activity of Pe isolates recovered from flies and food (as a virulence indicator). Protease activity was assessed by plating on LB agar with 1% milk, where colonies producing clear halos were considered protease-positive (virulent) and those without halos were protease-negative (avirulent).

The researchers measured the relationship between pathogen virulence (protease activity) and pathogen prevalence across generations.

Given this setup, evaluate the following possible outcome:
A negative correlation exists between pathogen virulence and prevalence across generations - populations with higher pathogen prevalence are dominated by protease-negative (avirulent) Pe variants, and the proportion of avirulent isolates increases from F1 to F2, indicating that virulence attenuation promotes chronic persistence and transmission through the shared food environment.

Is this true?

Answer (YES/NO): YES